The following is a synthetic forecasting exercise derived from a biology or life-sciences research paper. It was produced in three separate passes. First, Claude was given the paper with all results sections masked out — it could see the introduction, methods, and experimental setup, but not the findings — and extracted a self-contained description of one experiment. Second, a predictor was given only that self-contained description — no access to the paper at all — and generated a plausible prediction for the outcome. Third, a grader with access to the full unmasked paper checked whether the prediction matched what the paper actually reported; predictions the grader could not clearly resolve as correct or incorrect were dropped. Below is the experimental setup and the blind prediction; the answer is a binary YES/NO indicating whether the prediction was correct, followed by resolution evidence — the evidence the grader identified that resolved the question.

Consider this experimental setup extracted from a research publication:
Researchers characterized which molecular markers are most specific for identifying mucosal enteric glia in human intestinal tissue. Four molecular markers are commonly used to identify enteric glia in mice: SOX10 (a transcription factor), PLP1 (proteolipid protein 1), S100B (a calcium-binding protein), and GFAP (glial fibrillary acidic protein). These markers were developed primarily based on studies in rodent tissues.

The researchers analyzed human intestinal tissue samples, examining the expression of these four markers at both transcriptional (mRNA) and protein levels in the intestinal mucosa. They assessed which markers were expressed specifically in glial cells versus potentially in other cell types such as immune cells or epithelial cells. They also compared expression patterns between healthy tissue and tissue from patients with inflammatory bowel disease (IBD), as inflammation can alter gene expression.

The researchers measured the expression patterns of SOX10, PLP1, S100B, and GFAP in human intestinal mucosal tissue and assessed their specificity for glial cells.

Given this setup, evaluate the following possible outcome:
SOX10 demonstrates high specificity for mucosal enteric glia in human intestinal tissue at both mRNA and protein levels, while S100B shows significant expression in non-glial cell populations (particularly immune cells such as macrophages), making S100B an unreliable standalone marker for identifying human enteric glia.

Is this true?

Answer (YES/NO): YES